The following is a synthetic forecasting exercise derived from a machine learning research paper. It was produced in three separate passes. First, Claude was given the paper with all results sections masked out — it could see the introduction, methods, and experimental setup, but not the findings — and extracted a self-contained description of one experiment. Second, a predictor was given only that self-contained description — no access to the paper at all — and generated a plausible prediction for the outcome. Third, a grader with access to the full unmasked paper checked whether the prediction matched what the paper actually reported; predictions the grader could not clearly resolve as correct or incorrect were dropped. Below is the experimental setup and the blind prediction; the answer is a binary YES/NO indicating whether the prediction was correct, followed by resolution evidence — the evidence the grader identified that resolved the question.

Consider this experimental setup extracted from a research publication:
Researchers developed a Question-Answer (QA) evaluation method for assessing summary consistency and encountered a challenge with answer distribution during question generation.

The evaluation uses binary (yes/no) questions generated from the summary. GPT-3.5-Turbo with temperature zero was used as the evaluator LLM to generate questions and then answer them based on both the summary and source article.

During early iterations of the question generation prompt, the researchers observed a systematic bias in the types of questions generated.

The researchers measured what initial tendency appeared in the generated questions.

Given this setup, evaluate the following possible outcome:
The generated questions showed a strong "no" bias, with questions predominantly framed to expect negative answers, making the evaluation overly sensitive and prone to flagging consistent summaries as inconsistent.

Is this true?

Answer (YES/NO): NO